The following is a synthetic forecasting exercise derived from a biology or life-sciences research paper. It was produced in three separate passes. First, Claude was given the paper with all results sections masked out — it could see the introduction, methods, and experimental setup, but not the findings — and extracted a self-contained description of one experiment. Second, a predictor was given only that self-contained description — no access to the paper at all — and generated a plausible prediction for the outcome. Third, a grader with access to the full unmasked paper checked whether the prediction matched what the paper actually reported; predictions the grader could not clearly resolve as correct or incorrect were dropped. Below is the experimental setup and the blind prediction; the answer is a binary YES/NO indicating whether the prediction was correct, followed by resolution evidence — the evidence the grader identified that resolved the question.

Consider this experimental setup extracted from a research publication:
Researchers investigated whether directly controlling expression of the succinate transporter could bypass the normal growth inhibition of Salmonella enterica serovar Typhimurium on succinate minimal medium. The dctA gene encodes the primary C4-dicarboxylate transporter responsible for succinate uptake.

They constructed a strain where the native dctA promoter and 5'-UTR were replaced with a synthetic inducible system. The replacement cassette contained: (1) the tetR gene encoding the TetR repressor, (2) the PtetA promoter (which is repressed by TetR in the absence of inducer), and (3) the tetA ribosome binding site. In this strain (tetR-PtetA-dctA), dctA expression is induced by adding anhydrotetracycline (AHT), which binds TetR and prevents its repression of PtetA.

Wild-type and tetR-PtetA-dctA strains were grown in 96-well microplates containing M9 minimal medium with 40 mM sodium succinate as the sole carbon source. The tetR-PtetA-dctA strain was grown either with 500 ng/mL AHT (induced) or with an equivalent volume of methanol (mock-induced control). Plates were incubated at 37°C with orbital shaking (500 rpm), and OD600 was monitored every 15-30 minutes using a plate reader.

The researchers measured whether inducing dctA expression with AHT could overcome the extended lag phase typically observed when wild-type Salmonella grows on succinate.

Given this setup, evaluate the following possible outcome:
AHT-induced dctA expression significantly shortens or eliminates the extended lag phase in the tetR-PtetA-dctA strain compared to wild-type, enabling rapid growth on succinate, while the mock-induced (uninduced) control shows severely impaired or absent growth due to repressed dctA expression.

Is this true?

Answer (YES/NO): YES